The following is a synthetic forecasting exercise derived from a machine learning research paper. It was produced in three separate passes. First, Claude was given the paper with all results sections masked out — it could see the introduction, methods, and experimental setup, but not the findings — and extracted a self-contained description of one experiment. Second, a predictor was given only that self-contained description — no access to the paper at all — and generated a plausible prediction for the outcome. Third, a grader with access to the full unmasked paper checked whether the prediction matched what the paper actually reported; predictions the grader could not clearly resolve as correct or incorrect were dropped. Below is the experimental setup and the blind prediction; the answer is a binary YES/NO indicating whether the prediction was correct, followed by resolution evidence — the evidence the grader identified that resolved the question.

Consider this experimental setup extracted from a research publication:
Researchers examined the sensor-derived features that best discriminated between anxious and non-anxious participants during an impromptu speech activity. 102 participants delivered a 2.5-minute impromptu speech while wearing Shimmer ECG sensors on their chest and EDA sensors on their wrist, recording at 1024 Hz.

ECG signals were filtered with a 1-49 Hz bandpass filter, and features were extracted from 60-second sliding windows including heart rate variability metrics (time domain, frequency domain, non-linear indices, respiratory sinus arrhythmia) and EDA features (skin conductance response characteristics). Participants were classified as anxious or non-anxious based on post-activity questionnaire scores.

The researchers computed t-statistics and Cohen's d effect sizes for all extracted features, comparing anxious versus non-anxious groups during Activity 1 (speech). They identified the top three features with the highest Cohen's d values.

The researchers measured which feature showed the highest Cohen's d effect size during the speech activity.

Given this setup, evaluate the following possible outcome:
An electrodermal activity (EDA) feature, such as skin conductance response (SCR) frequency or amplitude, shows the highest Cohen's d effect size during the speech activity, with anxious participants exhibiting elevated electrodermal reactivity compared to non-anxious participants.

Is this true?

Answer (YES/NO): YES